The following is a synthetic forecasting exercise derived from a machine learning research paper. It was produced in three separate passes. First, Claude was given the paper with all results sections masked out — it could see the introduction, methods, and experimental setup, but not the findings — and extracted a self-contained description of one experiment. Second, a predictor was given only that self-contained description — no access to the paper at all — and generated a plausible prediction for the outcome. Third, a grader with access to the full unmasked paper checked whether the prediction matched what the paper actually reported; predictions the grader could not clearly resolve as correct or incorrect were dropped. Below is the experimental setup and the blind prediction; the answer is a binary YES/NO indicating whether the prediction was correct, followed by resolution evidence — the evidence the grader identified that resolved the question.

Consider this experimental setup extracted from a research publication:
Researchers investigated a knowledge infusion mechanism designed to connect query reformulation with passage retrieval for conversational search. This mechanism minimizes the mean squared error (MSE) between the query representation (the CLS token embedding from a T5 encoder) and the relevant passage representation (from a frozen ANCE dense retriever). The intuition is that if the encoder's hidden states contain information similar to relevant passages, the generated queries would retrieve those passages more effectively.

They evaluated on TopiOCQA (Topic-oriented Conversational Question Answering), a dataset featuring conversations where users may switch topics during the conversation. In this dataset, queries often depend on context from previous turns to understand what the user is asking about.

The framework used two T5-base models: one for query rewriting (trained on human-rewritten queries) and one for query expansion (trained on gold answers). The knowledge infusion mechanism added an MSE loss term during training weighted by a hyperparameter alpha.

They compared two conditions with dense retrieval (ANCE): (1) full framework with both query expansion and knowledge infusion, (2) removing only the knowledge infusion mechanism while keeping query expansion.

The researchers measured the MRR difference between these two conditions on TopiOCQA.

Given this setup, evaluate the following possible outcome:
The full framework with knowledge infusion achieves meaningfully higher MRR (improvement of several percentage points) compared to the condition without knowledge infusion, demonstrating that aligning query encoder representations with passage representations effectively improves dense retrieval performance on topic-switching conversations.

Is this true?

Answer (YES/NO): NO